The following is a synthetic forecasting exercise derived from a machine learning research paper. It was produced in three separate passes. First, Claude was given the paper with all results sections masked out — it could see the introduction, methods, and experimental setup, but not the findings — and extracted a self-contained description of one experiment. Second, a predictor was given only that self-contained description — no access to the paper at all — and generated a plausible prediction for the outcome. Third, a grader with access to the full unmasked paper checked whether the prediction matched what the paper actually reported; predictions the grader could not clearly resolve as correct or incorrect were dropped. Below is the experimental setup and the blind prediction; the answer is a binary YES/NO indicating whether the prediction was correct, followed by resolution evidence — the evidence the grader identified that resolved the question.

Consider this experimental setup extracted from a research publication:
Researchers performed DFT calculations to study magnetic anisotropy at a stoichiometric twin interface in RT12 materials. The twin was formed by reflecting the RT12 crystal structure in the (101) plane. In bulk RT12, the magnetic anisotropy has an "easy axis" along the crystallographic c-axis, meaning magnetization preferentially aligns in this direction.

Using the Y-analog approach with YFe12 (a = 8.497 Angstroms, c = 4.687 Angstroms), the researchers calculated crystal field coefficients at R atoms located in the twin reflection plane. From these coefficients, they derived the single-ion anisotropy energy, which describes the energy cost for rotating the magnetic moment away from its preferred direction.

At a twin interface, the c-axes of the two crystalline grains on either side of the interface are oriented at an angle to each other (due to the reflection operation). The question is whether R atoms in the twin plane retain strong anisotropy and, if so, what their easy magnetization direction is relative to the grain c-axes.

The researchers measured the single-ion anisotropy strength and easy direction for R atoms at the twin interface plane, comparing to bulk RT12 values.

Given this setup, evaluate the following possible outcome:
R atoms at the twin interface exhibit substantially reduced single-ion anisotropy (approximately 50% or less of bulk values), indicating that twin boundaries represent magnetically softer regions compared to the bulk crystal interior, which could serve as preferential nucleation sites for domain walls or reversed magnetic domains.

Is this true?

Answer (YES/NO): NO